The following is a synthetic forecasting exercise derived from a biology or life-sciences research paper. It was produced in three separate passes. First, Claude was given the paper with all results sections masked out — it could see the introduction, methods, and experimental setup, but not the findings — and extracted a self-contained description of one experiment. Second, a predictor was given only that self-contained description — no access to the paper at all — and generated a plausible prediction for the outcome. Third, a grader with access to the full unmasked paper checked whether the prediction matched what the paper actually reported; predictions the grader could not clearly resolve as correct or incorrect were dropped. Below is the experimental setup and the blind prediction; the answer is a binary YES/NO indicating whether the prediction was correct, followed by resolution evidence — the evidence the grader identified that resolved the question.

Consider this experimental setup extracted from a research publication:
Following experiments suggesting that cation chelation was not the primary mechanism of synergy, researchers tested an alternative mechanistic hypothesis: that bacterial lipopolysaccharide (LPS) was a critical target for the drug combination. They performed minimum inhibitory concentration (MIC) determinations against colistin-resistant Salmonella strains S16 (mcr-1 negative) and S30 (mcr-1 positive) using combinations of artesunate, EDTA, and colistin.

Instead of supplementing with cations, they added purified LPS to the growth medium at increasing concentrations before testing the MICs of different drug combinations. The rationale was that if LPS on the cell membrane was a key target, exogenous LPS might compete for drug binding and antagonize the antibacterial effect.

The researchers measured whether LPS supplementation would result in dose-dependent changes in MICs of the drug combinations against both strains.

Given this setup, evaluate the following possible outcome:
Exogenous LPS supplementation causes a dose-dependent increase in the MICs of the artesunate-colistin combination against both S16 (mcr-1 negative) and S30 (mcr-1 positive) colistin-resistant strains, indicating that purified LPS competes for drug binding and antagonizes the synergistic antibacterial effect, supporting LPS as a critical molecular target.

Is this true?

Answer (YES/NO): YES